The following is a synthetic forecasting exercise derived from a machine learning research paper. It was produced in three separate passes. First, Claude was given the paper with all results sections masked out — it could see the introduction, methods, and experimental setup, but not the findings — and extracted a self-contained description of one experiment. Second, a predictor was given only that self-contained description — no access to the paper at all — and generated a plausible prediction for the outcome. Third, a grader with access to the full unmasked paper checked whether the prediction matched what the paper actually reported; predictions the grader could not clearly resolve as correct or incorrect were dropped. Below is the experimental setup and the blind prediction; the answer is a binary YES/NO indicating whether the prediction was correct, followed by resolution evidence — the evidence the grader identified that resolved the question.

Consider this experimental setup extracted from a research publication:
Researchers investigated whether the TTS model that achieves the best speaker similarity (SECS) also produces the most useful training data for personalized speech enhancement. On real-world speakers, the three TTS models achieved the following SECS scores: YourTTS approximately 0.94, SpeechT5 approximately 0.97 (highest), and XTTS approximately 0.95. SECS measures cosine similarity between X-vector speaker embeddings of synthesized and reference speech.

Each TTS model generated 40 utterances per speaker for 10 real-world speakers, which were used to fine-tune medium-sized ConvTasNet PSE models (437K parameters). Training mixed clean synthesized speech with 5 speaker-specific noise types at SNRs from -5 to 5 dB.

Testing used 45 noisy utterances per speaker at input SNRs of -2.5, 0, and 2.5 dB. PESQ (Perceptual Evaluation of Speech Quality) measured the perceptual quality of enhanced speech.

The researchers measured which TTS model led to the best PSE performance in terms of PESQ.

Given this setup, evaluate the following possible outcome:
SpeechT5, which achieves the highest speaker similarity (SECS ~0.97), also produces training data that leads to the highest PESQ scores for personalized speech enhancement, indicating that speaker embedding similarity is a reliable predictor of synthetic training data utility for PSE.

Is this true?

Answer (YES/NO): NO